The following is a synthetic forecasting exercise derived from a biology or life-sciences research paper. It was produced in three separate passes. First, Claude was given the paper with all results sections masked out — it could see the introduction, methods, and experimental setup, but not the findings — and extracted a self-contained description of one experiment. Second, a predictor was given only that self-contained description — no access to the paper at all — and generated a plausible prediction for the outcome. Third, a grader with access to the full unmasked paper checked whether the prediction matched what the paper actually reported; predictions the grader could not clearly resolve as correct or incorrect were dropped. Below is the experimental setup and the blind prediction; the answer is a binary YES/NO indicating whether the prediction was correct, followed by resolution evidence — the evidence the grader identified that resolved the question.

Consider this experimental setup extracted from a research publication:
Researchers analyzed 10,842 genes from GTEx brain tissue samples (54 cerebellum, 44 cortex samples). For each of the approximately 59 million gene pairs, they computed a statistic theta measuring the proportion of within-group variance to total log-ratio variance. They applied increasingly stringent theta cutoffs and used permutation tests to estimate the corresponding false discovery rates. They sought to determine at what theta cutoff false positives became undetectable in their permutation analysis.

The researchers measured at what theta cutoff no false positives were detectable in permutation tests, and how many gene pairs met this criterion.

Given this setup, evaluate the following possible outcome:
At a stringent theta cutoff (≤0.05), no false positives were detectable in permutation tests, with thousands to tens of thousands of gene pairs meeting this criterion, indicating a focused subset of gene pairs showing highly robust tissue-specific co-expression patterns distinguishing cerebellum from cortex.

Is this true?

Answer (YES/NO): NO